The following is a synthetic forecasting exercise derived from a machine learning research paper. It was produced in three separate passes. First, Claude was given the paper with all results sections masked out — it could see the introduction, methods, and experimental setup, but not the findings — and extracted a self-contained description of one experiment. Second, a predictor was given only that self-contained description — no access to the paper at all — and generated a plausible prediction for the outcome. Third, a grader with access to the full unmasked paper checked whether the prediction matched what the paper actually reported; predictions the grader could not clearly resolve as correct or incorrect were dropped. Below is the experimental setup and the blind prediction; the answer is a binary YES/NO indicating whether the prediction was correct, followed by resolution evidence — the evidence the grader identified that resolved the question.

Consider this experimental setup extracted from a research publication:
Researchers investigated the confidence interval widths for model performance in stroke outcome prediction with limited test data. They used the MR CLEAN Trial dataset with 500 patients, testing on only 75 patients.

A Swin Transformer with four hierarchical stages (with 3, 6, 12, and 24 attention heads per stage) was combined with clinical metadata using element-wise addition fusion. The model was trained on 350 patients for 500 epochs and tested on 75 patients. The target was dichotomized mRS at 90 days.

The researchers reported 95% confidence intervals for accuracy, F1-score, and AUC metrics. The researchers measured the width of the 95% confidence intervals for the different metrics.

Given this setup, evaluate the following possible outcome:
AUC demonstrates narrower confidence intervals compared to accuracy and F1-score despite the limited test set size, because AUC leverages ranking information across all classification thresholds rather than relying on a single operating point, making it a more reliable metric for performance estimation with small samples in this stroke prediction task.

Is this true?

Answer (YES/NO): YES